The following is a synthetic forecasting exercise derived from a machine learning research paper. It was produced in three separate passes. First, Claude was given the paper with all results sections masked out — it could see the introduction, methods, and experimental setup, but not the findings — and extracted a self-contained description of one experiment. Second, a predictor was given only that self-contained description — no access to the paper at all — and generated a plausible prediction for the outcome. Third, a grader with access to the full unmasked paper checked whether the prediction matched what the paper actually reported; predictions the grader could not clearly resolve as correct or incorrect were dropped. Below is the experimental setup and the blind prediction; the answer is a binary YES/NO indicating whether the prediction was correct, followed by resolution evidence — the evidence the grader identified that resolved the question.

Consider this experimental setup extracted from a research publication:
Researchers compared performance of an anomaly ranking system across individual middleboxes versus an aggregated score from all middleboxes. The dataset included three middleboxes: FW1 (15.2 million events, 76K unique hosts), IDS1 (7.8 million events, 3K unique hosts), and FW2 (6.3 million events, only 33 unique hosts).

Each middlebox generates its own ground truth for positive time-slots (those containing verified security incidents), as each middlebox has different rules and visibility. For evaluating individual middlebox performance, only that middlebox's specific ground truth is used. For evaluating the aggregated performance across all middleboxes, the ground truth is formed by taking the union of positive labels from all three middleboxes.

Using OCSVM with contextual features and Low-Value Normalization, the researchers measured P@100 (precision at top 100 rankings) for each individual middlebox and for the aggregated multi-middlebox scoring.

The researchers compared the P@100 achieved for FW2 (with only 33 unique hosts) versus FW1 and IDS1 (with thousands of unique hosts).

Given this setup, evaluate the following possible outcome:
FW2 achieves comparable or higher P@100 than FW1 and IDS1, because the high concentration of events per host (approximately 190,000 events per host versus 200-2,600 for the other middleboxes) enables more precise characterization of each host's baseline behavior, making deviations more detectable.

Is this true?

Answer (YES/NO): YES